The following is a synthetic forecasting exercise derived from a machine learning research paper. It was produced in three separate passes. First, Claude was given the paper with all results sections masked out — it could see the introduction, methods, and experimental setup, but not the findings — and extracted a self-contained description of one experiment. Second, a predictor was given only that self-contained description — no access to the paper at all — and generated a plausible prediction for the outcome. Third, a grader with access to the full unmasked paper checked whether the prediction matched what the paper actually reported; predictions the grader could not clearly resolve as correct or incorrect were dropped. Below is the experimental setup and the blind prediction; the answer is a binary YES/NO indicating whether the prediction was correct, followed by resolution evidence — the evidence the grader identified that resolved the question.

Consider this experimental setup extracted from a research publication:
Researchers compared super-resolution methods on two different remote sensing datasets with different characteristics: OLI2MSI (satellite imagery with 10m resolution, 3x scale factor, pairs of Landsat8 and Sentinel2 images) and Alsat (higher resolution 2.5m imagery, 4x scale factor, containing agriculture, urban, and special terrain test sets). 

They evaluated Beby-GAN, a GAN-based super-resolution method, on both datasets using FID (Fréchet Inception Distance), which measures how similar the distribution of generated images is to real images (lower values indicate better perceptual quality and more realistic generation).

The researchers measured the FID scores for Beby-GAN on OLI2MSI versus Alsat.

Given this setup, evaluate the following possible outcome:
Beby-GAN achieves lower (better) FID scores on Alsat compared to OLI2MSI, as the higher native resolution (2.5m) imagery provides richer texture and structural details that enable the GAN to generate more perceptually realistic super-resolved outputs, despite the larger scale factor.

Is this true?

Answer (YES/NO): NO